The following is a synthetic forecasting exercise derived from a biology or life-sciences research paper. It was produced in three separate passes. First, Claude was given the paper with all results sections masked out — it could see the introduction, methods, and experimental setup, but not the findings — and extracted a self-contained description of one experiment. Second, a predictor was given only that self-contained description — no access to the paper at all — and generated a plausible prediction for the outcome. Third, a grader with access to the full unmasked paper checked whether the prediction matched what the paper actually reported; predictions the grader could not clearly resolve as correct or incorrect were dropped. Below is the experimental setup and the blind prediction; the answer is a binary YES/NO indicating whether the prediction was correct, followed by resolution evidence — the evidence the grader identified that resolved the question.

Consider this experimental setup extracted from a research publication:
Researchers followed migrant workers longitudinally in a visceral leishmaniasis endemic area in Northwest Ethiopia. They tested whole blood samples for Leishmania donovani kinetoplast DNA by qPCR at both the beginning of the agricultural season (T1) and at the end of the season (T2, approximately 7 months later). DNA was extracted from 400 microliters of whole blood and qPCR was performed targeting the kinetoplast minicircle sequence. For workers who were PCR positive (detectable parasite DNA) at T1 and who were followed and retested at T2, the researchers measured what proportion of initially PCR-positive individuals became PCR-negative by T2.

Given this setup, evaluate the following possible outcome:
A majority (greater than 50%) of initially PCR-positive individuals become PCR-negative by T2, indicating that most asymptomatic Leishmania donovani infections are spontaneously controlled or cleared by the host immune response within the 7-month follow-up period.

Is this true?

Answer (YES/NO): NO